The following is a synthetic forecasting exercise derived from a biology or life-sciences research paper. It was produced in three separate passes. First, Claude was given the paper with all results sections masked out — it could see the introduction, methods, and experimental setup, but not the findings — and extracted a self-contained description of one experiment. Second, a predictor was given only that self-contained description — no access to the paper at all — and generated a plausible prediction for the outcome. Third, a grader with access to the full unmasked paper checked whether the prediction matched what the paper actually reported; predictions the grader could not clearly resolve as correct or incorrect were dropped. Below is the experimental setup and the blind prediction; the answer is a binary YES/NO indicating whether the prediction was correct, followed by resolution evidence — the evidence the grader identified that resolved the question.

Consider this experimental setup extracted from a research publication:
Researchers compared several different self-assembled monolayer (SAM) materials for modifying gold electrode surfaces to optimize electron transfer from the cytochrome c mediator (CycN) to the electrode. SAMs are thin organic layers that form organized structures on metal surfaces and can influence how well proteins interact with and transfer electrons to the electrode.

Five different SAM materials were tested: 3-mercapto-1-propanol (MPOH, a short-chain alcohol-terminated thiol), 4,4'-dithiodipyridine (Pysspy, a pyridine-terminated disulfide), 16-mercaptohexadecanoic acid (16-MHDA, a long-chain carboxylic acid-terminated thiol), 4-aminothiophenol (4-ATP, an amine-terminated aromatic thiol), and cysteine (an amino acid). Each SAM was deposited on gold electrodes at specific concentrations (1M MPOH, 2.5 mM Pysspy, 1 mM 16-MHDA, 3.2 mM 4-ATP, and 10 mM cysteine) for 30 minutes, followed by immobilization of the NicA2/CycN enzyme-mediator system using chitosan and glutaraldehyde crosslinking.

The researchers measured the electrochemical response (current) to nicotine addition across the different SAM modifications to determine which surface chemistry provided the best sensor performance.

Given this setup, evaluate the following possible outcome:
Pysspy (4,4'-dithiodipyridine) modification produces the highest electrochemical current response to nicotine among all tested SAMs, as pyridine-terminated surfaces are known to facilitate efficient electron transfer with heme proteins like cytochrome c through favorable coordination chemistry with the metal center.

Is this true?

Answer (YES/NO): NO